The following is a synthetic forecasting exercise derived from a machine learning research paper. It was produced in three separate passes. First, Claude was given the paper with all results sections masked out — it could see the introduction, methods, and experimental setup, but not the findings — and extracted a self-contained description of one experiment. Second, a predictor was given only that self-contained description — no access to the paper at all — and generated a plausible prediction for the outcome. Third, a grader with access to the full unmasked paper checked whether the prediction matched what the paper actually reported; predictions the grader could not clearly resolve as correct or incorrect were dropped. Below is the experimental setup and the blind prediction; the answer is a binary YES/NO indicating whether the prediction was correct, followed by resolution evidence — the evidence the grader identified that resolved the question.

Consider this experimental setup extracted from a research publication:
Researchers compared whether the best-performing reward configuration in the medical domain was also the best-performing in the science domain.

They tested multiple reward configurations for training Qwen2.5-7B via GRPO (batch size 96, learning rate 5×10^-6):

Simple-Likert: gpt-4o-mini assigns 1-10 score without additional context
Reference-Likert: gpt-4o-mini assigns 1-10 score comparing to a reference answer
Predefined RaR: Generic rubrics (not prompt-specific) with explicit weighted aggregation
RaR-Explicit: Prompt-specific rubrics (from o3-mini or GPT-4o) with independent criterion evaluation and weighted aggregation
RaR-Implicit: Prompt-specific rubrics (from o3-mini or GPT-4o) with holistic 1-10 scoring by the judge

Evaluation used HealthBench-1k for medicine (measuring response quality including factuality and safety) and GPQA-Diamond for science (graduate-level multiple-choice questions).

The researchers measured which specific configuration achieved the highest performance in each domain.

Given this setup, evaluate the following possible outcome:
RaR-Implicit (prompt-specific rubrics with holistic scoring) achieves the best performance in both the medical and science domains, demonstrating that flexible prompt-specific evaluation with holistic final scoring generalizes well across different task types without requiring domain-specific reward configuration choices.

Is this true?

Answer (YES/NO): YES